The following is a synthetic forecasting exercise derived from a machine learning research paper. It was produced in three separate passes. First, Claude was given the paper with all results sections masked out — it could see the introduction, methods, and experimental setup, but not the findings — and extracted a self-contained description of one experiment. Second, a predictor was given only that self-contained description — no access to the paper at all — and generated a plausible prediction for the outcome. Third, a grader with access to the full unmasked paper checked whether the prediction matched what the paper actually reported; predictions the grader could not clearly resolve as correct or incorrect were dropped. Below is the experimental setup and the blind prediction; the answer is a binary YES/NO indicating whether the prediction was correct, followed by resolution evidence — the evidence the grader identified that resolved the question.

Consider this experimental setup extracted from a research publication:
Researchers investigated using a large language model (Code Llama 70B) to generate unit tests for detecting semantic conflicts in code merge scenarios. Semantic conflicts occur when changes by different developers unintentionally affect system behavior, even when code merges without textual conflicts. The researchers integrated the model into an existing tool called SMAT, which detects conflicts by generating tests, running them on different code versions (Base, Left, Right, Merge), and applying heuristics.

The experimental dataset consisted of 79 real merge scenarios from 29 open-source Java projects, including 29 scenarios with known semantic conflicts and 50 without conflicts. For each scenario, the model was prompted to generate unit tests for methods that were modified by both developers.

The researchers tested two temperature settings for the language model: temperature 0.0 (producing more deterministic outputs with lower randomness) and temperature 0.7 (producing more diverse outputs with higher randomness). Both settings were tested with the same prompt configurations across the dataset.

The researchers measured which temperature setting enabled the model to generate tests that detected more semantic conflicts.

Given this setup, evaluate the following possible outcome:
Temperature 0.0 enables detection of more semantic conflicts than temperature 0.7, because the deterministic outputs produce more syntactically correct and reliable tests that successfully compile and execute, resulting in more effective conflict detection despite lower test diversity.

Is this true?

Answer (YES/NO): YES